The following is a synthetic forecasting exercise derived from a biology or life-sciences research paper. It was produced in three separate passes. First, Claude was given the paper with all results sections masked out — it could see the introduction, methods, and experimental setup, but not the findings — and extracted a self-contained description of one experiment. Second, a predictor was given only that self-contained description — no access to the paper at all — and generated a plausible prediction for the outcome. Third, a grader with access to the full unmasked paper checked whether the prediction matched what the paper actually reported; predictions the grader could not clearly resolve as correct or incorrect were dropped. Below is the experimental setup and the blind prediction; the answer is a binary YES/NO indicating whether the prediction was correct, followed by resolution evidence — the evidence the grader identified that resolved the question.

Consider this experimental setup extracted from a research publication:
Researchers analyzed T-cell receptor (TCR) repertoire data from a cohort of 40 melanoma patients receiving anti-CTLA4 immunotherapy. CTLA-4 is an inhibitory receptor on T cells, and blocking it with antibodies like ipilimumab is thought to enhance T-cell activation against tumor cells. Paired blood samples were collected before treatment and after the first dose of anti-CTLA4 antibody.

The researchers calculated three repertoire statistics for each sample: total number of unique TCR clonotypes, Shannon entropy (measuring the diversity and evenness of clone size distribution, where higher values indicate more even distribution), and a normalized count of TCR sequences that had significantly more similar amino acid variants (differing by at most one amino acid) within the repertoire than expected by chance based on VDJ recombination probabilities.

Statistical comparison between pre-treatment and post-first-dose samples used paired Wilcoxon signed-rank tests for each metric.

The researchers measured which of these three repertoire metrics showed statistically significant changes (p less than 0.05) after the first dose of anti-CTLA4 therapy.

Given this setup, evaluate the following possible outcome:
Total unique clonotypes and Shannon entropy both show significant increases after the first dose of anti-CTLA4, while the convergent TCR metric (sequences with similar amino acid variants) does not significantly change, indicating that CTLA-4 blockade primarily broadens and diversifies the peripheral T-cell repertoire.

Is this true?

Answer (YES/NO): NO